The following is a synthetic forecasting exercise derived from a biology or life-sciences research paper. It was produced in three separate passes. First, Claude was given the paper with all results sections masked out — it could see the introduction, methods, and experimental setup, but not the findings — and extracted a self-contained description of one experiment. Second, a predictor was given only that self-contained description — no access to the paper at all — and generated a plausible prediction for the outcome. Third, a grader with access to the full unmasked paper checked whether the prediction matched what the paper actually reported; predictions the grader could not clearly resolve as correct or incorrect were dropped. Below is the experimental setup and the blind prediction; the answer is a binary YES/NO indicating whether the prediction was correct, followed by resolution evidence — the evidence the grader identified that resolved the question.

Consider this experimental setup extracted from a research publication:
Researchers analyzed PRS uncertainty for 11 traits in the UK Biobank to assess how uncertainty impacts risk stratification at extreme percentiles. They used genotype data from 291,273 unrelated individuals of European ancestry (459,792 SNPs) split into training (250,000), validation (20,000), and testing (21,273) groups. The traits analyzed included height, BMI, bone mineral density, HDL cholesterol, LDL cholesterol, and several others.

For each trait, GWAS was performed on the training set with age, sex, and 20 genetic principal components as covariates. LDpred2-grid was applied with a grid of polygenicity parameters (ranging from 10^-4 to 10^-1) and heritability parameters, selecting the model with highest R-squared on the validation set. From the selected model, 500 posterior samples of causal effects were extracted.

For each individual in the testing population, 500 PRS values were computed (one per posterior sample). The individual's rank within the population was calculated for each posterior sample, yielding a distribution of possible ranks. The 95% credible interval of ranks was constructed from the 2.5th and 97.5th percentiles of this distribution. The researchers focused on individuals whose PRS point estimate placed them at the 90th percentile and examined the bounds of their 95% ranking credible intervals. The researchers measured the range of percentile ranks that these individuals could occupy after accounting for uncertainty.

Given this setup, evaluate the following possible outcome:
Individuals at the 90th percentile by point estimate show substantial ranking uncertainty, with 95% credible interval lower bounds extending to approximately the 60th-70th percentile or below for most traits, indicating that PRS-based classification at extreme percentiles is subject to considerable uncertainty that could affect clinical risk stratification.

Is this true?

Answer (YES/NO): YES